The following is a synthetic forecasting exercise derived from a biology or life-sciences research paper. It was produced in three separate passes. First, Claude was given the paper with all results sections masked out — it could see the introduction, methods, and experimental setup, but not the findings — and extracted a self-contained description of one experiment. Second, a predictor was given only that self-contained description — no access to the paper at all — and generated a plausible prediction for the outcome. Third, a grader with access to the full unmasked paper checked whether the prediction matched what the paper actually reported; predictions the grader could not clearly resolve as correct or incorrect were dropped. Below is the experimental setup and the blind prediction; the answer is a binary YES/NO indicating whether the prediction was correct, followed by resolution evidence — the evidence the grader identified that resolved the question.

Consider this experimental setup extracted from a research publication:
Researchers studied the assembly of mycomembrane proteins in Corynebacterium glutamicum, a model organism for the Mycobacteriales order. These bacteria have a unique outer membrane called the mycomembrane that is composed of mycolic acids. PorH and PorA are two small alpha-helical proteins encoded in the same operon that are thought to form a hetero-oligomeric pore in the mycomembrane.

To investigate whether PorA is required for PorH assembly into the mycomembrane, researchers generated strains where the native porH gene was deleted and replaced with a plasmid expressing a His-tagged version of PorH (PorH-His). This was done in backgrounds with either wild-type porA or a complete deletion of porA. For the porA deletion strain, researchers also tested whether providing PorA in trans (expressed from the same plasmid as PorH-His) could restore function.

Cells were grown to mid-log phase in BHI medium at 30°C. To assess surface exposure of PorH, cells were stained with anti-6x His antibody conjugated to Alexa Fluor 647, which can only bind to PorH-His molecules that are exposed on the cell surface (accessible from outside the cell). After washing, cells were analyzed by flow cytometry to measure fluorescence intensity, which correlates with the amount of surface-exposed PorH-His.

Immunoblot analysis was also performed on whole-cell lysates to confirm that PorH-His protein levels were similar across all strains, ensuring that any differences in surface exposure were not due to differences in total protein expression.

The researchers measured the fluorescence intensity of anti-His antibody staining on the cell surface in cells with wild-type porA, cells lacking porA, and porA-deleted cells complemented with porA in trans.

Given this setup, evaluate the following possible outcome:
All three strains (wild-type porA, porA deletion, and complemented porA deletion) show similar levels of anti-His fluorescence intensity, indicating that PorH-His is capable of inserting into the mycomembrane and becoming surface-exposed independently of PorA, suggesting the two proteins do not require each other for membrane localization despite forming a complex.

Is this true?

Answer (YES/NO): NO